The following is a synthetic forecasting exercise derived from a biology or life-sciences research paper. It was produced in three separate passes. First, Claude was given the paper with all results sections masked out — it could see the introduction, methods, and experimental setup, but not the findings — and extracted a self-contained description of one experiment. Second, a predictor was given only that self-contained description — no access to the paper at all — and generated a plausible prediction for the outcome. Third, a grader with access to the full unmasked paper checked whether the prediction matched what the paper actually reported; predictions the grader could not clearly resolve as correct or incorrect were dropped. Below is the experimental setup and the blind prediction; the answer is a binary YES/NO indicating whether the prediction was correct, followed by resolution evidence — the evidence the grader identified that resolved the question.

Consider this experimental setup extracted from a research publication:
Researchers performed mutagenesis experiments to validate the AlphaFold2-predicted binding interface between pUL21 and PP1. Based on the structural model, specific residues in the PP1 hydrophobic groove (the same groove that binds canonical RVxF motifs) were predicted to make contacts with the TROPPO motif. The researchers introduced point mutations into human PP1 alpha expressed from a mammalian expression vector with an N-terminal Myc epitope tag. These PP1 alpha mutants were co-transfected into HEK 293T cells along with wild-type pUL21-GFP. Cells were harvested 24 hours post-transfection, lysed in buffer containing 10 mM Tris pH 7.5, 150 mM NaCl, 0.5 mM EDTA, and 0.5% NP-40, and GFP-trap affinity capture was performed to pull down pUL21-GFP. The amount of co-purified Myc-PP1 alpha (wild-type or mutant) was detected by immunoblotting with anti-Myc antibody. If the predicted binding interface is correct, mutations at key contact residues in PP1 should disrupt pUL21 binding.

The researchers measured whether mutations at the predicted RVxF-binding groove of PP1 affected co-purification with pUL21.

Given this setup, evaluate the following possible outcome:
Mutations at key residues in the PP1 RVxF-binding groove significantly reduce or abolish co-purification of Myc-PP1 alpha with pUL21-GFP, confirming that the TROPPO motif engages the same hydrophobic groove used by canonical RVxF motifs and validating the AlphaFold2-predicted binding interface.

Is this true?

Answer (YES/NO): YES